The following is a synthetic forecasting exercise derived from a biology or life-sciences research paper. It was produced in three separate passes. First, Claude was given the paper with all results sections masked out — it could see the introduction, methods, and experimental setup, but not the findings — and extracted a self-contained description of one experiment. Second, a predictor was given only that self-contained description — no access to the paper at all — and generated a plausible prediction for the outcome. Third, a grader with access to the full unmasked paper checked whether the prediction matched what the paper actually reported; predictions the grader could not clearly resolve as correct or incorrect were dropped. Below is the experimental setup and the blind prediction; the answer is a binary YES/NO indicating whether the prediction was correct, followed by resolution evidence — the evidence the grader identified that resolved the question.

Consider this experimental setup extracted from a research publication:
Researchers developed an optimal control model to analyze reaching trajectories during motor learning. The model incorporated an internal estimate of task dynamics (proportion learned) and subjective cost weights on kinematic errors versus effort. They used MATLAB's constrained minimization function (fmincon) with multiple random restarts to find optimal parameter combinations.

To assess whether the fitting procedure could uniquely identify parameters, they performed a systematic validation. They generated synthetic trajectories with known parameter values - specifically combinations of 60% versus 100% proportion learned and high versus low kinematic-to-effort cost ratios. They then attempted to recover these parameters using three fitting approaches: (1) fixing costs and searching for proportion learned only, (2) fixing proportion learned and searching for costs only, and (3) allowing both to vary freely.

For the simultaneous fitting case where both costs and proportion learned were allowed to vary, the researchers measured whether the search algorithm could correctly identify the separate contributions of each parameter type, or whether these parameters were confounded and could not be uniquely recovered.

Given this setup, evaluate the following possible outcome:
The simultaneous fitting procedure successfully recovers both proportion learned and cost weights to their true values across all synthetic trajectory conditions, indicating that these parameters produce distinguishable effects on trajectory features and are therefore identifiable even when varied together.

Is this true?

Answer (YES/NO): YES